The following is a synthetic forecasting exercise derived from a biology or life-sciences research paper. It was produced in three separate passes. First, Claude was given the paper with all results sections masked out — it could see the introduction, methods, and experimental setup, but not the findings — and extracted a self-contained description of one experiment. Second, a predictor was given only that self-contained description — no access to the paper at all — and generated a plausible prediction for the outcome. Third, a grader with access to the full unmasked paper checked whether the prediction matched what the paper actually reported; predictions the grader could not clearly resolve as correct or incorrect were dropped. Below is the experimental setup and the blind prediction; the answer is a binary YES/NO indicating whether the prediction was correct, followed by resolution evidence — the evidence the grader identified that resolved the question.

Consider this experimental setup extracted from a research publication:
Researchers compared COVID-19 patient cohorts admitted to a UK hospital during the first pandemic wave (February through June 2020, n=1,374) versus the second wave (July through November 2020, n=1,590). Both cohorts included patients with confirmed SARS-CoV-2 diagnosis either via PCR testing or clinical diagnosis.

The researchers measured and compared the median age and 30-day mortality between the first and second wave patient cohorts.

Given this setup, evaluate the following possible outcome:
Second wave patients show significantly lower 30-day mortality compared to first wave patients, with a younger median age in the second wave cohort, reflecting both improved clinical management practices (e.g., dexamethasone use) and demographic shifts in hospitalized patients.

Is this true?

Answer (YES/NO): YES